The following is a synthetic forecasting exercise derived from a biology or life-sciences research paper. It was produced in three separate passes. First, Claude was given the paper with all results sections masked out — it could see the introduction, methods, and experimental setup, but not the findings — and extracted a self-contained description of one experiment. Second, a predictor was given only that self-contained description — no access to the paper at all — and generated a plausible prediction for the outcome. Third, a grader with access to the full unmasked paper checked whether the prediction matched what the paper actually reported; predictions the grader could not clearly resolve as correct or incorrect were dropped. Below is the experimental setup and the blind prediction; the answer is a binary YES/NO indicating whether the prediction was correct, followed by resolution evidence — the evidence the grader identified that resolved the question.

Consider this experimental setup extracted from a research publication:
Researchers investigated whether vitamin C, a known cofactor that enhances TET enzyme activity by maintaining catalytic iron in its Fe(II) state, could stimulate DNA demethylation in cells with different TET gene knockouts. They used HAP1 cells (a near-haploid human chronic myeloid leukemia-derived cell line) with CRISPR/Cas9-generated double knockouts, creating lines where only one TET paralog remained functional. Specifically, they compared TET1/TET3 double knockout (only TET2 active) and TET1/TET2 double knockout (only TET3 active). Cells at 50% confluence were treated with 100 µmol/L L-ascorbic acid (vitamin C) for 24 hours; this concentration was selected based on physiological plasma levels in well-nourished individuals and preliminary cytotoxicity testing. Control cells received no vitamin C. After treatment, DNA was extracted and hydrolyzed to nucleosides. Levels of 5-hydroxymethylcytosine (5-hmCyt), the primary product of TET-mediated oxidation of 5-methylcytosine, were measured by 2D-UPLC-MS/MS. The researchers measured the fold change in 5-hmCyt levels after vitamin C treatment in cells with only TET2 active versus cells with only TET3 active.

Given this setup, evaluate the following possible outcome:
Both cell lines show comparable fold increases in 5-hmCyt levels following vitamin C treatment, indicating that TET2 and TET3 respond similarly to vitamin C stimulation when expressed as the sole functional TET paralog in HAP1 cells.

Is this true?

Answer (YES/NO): YES